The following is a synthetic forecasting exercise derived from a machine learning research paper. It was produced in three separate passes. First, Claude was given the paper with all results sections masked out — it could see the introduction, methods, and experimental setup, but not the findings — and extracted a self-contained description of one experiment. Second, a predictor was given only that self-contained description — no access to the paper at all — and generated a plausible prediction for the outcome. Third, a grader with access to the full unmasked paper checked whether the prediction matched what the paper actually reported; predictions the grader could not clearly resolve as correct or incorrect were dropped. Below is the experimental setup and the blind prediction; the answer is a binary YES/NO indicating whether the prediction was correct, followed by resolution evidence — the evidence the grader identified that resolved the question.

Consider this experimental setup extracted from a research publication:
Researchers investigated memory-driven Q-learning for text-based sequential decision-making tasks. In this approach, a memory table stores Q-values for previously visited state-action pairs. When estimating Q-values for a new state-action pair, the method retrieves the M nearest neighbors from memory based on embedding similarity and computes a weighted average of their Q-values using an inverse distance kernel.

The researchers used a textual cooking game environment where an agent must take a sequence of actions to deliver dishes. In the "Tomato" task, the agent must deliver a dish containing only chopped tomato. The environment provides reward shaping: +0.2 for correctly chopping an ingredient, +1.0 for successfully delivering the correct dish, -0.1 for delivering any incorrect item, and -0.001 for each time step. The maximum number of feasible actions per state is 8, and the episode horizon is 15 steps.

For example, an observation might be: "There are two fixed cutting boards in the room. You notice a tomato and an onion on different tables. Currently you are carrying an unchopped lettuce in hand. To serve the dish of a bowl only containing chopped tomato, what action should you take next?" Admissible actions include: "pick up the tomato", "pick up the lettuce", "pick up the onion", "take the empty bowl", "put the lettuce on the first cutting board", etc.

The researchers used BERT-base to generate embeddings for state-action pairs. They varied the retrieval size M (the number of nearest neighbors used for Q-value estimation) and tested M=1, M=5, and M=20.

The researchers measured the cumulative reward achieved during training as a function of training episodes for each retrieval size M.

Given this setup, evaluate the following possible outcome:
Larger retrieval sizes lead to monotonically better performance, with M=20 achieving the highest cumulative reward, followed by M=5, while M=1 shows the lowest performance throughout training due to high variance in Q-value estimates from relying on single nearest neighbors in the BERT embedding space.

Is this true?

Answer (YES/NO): YES